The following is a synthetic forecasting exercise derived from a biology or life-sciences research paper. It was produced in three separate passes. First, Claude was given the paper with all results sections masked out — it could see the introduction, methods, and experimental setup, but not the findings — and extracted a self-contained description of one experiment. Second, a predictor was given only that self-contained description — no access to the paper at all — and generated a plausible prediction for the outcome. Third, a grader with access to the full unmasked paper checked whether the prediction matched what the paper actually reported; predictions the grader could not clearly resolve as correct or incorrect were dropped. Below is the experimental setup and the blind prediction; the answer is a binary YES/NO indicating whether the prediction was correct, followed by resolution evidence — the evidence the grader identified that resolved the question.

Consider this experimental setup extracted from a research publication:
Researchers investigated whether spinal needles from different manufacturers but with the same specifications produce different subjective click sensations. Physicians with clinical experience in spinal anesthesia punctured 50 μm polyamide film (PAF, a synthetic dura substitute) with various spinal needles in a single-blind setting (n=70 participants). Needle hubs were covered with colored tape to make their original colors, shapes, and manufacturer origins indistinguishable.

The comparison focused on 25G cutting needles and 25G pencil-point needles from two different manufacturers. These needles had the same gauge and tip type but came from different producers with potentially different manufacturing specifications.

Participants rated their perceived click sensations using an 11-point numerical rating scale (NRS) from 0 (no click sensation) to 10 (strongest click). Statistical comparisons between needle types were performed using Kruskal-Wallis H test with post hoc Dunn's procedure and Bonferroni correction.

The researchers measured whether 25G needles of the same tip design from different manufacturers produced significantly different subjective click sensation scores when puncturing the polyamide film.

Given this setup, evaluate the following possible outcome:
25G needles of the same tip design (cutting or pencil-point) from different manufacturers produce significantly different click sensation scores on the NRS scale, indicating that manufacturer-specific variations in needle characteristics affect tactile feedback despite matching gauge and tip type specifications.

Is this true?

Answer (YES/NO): NO